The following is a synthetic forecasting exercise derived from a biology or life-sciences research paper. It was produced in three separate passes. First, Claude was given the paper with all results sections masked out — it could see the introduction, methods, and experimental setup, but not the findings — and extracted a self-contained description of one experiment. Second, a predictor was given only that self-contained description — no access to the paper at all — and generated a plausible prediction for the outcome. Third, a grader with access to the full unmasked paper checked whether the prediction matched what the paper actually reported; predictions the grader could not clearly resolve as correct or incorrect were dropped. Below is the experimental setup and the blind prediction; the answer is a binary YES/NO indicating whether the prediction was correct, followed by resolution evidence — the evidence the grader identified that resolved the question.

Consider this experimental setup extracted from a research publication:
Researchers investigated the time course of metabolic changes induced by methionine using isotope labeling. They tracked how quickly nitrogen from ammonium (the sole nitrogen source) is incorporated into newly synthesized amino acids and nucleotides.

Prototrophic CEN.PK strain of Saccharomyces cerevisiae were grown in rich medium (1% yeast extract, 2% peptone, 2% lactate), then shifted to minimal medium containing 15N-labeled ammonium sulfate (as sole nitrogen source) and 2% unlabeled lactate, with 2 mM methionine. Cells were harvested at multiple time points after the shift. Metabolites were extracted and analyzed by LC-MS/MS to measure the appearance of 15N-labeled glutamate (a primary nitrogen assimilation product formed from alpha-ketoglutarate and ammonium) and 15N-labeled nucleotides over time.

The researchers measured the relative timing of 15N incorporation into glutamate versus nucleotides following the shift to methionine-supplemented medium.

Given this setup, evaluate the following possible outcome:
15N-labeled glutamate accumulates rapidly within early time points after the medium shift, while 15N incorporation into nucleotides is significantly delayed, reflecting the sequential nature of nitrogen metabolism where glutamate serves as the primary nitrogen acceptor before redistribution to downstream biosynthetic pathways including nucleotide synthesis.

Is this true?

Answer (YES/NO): YES